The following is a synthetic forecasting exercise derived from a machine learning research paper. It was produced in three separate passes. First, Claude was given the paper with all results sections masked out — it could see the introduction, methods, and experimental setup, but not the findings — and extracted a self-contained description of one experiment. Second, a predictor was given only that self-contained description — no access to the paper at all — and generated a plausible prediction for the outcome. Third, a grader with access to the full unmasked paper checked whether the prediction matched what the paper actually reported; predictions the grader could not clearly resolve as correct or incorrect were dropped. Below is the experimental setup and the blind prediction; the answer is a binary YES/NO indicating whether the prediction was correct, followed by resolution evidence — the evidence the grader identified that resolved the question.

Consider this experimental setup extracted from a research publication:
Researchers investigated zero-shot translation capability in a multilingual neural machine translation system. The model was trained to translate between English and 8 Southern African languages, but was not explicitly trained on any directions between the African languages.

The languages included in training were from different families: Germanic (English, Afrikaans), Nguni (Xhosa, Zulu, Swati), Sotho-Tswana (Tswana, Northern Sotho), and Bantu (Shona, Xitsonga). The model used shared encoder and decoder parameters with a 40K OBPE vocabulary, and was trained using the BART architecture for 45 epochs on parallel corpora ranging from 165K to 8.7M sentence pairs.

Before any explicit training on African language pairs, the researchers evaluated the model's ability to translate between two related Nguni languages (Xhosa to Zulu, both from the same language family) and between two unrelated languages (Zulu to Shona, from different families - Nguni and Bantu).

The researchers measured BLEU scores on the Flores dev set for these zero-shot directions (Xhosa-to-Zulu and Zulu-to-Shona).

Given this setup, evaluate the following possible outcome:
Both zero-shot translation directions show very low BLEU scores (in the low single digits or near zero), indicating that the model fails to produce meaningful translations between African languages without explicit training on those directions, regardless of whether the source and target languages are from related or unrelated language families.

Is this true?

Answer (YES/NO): YES